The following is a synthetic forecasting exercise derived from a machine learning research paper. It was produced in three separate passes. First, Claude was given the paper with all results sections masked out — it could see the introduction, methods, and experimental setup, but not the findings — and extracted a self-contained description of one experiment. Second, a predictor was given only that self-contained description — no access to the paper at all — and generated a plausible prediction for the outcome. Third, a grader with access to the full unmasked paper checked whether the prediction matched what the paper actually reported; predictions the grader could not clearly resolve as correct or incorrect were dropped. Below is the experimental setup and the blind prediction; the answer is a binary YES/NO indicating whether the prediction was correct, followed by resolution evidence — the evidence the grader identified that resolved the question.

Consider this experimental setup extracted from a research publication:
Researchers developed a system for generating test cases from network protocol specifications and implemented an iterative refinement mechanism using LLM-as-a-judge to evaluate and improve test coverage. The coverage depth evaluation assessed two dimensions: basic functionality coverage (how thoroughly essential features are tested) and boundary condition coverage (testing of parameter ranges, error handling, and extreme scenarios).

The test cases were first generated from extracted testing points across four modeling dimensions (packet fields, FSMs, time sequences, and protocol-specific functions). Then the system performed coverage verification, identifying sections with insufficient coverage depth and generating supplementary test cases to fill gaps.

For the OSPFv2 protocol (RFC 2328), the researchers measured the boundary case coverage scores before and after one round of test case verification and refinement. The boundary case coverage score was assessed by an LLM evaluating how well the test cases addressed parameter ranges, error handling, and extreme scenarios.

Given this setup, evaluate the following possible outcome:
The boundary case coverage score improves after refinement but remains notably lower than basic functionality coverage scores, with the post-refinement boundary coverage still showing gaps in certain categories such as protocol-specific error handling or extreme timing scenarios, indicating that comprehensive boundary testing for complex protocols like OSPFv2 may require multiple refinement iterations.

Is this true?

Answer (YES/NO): NO